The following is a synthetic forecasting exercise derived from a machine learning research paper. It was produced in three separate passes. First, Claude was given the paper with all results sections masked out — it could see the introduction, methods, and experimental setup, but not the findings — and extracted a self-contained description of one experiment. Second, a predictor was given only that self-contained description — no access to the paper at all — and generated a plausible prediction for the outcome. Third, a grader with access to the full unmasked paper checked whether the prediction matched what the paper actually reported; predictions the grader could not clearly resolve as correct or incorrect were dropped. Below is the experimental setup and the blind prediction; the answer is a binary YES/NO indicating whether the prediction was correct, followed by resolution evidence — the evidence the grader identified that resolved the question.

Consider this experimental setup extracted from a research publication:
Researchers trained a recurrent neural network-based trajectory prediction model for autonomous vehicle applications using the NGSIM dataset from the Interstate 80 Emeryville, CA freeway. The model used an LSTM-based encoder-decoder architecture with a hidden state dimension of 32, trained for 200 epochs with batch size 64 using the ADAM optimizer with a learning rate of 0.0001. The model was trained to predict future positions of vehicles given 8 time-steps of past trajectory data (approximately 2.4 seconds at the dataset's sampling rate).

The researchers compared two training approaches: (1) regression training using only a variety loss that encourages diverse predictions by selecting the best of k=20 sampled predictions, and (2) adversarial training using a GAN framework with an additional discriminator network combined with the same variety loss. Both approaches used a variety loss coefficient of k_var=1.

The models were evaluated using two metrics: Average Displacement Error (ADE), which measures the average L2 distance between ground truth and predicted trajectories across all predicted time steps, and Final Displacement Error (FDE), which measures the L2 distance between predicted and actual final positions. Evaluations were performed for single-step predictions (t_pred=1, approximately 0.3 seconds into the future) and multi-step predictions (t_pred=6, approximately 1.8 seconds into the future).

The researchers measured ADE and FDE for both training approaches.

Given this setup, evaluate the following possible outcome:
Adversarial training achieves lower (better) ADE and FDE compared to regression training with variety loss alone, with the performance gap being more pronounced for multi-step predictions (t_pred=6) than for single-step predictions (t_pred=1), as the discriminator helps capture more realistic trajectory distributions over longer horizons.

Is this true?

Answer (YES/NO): NO